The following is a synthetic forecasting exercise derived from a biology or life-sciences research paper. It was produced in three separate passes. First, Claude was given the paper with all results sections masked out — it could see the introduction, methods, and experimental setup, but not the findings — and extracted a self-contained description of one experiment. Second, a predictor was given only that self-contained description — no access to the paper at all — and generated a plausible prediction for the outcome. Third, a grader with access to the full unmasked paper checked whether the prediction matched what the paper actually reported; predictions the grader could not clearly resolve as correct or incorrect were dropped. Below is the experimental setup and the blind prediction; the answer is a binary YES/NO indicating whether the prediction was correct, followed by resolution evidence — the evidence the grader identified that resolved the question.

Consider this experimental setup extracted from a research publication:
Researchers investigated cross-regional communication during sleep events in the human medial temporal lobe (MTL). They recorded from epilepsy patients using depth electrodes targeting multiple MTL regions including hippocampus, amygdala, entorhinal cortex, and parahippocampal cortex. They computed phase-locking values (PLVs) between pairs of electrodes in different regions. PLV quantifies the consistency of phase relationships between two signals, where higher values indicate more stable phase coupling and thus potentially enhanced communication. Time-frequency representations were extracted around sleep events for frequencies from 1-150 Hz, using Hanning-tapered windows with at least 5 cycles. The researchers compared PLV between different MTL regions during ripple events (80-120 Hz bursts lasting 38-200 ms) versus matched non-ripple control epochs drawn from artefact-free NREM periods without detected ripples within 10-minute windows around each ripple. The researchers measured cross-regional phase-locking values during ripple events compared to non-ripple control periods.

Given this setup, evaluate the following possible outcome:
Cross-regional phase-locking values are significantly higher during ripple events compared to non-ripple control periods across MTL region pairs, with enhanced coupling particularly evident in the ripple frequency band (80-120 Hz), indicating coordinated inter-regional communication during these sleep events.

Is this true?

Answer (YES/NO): YES